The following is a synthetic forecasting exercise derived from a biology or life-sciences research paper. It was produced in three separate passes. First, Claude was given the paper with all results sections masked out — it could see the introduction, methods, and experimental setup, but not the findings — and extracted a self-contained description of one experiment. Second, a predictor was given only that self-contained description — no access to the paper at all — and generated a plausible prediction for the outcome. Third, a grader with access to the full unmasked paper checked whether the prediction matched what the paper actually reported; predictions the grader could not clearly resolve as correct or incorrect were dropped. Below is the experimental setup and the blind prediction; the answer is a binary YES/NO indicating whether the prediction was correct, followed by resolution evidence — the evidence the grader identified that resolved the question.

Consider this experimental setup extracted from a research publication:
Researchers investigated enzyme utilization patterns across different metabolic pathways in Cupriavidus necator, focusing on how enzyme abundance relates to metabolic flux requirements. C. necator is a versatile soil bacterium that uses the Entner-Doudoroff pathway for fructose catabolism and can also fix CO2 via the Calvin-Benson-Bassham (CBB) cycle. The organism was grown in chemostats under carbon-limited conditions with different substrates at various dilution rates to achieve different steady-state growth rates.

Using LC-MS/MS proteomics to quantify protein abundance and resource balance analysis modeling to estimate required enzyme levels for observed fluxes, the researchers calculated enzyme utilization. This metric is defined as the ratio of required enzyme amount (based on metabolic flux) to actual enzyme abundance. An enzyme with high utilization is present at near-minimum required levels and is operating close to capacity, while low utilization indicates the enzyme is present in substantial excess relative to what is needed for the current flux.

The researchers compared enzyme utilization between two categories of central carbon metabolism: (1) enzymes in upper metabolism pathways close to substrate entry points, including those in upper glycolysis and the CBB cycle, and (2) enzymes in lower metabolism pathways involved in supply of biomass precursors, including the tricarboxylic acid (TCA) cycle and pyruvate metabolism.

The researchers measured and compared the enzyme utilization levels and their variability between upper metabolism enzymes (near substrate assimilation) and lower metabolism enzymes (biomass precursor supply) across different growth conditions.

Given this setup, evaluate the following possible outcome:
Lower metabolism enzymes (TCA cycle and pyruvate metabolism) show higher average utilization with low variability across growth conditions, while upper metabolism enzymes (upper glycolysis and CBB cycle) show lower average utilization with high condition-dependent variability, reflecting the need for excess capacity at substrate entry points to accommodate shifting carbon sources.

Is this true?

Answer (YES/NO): NO